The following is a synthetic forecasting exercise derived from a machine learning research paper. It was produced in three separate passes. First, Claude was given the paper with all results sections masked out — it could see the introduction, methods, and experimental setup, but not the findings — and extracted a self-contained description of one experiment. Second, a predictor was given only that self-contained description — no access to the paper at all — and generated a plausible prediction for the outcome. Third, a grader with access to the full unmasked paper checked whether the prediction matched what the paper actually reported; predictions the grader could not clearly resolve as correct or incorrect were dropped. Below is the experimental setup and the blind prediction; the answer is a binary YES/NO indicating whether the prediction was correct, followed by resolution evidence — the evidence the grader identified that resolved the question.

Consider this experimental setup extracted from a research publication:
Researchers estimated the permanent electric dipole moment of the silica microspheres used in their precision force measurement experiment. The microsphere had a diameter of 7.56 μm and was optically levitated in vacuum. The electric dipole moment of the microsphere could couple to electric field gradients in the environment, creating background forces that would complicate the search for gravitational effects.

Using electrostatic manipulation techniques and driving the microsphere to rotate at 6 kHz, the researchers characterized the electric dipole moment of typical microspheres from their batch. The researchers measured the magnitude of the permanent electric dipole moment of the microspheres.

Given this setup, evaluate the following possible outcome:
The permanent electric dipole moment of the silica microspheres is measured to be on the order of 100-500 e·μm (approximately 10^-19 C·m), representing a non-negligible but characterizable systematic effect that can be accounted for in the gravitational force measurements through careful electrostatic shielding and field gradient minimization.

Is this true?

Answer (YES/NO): NO